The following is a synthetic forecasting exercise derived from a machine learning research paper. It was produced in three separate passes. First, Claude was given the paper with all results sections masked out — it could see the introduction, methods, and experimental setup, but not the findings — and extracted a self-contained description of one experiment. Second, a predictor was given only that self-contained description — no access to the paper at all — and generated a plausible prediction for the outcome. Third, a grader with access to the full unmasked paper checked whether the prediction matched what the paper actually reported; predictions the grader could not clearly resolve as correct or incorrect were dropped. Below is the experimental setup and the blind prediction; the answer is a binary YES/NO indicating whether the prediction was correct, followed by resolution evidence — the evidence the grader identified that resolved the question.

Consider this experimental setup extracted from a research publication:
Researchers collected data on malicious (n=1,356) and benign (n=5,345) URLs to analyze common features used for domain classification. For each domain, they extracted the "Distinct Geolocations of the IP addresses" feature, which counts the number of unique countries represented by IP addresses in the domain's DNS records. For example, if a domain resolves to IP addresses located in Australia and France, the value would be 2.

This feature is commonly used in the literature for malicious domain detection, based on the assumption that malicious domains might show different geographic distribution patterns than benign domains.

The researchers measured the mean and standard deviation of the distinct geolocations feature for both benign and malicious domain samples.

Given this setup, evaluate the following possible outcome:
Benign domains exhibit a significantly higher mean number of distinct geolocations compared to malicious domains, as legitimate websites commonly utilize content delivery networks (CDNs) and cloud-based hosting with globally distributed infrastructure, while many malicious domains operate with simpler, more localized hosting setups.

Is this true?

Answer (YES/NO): NO